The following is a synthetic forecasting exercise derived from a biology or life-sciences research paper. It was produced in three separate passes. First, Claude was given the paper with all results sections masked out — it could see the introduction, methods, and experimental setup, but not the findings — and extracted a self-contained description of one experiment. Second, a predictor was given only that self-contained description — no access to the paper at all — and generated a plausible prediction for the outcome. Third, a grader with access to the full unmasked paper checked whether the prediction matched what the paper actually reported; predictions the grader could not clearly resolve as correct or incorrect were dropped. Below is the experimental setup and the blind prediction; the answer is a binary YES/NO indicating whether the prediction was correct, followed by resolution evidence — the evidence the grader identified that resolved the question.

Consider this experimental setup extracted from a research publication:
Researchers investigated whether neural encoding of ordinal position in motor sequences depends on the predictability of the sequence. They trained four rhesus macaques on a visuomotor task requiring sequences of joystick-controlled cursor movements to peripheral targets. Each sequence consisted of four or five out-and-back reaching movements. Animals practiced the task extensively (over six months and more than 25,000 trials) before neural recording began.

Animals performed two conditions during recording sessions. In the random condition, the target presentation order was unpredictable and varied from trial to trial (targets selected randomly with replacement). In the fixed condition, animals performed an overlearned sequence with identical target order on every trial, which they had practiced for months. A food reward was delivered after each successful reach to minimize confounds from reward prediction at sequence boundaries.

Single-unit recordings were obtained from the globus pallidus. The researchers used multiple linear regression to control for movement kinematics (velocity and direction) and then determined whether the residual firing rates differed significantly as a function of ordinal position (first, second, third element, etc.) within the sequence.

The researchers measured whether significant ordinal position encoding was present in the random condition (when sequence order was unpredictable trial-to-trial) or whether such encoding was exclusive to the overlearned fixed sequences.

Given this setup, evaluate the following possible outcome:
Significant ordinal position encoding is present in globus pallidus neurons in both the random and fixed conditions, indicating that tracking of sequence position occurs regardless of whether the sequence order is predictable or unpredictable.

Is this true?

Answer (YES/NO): YES